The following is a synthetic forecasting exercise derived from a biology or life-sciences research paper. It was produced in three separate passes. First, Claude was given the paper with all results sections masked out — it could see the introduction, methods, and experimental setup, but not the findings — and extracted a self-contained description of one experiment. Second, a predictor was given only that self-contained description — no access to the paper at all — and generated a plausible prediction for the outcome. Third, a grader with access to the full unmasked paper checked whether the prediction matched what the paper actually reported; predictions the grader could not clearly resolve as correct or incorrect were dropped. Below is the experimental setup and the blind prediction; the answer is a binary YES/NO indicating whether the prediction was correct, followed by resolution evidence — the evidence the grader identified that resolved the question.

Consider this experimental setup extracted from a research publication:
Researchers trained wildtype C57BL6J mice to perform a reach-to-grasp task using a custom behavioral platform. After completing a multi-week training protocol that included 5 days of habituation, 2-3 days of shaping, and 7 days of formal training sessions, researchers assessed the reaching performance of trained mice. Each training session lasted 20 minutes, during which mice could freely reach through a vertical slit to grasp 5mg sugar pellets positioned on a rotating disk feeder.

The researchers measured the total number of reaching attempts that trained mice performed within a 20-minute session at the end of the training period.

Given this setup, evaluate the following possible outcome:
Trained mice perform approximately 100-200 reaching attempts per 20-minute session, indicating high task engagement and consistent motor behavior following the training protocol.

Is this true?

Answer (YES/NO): NO